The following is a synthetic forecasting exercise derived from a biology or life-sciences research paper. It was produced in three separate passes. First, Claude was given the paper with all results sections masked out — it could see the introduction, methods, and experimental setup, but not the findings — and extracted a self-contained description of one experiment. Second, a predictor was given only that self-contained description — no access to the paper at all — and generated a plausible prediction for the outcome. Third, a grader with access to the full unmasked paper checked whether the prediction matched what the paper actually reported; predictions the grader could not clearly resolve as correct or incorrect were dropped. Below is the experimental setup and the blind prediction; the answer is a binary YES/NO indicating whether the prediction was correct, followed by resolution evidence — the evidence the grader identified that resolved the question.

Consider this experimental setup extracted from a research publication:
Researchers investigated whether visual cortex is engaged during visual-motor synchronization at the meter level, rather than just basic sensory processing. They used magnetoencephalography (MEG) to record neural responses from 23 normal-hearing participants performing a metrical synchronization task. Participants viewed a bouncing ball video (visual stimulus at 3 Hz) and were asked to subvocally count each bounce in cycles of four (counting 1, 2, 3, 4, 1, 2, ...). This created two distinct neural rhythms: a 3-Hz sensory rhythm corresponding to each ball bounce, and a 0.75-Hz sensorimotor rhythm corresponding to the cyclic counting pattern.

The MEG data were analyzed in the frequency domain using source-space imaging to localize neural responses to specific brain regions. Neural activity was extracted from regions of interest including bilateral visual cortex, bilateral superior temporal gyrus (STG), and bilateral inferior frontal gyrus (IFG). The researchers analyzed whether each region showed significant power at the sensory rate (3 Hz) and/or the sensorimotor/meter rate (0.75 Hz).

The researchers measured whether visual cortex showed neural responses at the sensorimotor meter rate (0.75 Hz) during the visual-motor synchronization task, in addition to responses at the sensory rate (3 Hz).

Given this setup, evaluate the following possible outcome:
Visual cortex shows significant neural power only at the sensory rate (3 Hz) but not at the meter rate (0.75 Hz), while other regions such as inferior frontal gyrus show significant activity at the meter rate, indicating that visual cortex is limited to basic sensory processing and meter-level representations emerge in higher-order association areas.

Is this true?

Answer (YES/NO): YES